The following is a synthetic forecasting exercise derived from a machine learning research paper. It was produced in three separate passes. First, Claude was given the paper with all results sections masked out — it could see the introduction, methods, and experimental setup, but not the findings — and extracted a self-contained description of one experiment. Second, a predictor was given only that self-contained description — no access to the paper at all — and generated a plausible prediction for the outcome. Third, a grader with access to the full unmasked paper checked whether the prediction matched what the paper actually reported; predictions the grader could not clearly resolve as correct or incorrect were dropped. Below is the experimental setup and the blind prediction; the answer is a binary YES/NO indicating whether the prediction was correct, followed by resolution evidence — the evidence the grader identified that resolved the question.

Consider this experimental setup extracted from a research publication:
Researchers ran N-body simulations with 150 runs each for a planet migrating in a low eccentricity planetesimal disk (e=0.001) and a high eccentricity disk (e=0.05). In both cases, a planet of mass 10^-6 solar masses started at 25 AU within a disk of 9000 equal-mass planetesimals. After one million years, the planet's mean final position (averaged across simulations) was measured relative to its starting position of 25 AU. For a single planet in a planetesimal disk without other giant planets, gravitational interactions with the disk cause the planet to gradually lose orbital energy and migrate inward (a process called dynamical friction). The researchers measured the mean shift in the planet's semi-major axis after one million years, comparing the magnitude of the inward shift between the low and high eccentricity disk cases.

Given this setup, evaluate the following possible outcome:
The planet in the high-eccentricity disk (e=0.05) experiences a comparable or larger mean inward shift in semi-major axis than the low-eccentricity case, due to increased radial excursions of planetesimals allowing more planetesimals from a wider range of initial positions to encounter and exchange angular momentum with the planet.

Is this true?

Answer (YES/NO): NO